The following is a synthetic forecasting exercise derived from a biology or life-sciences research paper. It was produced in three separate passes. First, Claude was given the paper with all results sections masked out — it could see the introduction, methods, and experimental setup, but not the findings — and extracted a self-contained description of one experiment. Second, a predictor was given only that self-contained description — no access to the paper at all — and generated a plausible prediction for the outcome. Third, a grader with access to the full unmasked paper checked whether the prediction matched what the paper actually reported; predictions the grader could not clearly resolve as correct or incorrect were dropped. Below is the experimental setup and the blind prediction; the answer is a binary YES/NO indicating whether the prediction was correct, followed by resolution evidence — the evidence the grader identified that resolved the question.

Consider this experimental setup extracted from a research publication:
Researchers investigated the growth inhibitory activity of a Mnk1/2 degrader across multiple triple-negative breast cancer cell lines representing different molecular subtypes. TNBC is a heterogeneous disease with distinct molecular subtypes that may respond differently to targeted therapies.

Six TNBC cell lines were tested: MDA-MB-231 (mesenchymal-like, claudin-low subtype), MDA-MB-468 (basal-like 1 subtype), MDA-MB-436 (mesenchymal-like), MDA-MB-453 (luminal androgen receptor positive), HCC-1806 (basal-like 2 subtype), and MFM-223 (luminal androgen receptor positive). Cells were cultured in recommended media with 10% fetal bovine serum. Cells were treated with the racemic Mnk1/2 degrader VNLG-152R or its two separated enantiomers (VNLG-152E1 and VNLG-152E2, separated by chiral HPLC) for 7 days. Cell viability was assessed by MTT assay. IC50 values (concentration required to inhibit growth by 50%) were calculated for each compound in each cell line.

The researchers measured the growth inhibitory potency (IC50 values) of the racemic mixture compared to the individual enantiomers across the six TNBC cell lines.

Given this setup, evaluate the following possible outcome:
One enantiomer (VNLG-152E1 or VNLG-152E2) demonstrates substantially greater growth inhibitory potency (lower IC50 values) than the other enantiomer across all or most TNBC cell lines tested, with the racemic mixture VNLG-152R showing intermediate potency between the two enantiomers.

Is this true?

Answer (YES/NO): YES